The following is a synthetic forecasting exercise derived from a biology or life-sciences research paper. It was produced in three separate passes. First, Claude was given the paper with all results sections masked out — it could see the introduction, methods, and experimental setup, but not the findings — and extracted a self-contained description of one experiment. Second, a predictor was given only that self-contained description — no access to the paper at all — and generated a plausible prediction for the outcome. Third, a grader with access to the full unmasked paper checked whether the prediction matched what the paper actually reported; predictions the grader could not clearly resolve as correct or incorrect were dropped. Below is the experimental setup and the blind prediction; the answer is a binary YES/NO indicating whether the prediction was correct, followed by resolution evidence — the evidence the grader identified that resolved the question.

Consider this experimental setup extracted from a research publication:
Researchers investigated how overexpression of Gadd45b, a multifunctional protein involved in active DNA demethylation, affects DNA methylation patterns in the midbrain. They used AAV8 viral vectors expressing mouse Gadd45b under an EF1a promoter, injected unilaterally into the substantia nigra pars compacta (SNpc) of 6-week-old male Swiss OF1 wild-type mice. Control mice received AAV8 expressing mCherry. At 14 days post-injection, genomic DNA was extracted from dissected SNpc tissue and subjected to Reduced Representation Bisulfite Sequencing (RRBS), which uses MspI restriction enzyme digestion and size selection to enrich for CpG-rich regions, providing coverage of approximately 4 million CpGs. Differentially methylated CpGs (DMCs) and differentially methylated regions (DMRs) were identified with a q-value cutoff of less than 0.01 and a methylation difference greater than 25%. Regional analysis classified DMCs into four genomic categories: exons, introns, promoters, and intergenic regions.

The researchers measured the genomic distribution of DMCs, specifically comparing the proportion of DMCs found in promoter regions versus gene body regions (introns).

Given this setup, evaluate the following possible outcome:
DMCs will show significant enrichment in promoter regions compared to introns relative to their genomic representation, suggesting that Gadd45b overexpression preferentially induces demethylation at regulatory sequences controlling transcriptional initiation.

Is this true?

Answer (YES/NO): NO